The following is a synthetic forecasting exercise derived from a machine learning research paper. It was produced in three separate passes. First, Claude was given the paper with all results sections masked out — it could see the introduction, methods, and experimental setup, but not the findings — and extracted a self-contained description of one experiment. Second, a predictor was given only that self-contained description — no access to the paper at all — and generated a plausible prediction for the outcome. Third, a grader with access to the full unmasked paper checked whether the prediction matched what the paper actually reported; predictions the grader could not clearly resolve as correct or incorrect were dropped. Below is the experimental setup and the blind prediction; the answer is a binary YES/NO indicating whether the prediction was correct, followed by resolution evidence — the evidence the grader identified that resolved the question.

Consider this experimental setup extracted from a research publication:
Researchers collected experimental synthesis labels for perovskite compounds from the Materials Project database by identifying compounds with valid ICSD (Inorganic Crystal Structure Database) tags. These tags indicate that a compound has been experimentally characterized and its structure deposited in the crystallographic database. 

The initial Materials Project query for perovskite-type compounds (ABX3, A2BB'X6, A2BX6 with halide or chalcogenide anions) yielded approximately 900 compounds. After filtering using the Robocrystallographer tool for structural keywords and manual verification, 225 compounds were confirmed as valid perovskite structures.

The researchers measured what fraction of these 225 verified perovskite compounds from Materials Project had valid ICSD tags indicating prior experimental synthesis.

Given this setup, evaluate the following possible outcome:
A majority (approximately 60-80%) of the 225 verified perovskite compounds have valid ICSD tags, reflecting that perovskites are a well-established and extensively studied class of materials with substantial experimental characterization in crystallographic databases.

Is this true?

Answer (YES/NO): NO